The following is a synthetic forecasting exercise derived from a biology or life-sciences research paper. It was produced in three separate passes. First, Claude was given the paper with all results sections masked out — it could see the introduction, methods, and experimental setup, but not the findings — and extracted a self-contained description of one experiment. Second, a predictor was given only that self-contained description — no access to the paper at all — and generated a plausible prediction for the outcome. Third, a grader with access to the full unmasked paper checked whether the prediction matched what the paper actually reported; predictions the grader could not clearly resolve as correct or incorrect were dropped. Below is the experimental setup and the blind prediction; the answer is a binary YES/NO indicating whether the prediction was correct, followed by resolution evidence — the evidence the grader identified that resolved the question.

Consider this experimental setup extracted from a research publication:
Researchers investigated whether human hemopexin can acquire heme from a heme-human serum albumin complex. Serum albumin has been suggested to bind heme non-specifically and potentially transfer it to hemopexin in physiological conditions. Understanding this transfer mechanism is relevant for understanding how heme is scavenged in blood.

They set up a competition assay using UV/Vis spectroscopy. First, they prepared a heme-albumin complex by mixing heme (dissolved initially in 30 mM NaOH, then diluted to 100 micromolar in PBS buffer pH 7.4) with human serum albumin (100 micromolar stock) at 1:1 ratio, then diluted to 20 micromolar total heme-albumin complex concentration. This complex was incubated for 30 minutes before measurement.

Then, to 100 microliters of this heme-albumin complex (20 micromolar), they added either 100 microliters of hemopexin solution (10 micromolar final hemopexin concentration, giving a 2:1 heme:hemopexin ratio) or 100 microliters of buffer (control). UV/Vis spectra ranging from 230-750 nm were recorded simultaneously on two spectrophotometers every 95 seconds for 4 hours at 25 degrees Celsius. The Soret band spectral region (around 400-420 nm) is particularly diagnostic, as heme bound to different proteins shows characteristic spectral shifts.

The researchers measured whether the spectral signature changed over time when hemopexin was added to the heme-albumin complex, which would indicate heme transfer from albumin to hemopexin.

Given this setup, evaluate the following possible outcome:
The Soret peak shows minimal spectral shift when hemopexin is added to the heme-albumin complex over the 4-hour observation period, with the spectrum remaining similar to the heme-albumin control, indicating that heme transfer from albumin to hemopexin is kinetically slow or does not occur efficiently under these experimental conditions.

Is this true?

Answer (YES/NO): NO